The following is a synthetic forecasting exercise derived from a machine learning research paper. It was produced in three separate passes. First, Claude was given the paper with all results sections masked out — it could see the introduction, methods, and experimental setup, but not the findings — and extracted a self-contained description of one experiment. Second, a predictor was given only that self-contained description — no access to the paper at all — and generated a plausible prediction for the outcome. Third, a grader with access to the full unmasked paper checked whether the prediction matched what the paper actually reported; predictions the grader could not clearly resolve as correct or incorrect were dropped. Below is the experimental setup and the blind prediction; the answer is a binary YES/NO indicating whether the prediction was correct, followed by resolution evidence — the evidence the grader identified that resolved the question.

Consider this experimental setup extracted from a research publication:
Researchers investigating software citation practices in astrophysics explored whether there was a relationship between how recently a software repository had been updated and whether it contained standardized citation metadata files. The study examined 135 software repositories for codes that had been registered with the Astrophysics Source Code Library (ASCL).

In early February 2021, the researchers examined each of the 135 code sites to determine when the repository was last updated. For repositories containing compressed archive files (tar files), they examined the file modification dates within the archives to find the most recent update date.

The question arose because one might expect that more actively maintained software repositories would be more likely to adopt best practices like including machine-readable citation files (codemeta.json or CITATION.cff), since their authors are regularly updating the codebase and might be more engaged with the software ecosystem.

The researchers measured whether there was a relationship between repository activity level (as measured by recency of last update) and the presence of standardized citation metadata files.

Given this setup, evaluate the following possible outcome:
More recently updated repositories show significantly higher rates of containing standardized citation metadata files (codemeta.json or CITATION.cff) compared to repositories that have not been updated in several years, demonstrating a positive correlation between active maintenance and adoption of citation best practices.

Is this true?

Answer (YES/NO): NO